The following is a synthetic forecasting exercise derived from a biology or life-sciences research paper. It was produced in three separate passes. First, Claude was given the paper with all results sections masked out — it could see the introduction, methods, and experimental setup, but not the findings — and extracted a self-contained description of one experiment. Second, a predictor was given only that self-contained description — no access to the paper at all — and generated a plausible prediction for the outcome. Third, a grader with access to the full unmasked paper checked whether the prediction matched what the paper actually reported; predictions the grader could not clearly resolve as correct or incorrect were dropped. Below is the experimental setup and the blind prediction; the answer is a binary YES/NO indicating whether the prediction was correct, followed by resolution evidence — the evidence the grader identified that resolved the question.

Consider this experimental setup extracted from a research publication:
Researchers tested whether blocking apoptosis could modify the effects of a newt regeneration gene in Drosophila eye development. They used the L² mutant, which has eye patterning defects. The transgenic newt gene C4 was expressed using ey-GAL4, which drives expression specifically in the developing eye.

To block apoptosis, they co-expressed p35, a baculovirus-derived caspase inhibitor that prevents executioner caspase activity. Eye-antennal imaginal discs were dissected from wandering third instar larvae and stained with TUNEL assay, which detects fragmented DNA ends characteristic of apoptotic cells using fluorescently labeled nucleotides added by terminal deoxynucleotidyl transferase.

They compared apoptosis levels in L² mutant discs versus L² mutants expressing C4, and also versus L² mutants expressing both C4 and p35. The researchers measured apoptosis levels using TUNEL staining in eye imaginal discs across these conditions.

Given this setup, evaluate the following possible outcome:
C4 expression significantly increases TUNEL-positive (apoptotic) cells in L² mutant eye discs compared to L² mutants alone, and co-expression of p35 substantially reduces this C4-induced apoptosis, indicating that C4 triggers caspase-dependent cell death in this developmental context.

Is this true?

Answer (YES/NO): NO